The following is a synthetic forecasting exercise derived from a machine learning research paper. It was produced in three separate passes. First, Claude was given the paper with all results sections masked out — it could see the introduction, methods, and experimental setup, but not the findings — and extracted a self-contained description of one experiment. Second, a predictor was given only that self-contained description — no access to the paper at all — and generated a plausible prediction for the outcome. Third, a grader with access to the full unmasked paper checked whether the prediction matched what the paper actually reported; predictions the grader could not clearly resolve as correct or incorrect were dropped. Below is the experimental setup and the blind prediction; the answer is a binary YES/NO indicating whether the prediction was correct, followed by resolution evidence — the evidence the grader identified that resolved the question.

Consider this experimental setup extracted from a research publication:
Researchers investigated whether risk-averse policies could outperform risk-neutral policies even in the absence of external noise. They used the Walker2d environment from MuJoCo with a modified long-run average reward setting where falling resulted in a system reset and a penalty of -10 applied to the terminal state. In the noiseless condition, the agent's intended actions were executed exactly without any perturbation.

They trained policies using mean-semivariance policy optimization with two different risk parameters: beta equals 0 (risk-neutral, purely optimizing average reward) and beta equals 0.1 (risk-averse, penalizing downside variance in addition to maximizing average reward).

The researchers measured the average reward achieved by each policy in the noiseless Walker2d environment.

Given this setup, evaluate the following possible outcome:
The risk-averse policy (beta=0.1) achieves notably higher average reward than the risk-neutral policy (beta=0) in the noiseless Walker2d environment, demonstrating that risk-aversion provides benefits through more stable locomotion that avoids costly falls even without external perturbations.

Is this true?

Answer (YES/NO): NO